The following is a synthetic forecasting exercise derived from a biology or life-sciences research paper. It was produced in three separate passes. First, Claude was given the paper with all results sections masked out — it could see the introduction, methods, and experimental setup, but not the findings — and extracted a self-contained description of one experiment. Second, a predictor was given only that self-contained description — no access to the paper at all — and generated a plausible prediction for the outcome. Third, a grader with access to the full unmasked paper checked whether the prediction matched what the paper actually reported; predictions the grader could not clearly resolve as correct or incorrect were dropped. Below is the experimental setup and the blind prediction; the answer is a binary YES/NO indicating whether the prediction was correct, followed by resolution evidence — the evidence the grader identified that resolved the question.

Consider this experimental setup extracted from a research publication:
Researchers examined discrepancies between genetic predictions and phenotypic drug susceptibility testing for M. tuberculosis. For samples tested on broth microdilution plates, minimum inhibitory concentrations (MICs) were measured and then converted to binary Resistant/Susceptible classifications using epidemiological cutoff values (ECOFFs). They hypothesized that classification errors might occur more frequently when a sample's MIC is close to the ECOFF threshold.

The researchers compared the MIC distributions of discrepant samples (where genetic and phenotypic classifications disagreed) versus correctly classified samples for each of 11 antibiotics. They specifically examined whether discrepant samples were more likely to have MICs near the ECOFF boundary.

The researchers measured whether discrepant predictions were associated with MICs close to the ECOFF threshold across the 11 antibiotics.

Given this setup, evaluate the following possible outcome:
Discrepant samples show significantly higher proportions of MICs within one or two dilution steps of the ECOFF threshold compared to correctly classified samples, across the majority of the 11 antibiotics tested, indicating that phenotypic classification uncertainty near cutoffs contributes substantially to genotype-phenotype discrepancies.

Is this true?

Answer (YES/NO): NO